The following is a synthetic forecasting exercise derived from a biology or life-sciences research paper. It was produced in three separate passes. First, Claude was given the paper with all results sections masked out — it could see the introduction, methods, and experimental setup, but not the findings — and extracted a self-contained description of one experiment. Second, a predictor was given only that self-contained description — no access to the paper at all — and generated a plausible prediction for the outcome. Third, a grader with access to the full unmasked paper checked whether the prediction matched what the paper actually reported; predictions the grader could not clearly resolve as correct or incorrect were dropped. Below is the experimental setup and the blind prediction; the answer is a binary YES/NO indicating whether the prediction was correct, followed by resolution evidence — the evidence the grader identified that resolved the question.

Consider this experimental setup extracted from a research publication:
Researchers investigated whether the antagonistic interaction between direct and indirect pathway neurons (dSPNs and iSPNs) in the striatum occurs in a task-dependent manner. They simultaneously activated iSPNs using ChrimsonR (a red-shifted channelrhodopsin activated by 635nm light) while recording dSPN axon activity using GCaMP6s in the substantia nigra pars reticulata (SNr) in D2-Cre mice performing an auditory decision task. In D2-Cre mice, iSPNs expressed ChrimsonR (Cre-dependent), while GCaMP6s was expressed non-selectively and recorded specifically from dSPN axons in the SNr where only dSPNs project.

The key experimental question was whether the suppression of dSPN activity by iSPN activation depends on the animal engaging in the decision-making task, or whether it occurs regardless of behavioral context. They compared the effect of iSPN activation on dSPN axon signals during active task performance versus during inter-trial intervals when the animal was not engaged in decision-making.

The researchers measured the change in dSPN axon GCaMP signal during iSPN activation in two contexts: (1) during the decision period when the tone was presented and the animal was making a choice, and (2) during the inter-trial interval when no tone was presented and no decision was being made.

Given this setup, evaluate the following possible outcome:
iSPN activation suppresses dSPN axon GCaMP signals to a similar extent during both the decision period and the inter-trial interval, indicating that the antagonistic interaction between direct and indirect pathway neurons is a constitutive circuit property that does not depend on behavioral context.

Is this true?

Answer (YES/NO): NO